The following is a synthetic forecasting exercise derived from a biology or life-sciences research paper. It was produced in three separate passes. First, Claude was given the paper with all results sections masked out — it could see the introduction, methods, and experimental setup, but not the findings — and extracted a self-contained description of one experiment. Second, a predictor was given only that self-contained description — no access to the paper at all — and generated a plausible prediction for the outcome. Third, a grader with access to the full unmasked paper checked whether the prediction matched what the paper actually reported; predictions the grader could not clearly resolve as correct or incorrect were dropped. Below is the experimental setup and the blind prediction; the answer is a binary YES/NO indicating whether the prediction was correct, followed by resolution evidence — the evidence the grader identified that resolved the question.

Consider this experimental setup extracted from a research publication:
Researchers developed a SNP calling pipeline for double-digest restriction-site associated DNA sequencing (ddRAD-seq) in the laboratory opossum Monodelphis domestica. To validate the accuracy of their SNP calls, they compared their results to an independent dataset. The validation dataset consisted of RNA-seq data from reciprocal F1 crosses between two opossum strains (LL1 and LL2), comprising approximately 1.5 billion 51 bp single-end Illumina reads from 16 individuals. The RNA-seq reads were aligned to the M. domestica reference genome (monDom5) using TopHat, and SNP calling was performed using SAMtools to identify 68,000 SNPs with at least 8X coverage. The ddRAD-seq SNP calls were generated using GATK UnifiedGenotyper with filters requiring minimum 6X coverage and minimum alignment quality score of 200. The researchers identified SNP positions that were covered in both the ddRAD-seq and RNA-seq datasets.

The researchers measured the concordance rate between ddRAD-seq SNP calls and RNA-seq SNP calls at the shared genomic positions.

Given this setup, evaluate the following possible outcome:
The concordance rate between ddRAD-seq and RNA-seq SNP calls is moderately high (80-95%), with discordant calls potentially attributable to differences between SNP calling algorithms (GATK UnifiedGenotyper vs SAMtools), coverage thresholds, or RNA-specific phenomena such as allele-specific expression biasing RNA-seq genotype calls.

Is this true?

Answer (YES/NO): NO